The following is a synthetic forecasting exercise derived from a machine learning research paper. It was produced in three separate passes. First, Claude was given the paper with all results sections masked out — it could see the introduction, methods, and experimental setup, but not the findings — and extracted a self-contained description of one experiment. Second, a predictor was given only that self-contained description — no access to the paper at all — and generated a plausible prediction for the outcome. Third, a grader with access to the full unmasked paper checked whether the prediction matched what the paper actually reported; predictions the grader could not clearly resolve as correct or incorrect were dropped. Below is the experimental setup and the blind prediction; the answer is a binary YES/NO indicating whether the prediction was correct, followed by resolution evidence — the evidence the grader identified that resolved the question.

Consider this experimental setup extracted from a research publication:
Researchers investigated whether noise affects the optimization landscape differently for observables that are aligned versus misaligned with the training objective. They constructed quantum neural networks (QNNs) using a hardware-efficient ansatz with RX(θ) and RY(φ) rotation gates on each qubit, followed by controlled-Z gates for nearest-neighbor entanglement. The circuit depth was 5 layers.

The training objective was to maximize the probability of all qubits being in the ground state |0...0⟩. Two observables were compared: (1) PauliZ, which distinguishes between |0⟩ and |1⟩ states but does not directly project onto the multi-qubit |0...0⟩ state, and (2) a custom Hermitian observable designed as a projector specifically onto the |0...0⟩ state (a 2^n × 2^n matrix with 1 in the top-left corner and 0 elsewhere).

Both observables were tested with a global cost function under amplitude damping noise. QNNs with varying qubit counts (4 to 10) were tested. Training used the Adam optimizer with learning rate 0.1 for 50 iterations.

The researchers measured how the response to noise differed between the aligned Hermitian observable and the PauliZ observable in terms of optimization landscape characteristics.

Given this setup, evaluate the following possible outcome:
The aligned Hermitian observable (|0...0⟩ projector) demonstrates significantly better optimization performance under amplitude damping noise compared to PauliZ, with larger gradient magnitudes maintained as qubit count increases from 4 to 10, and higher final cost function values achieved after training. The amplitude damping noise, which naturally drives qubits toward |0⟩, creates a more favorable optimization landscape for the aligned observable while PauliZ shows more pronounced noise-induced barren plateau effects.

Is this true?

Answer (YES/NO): YES